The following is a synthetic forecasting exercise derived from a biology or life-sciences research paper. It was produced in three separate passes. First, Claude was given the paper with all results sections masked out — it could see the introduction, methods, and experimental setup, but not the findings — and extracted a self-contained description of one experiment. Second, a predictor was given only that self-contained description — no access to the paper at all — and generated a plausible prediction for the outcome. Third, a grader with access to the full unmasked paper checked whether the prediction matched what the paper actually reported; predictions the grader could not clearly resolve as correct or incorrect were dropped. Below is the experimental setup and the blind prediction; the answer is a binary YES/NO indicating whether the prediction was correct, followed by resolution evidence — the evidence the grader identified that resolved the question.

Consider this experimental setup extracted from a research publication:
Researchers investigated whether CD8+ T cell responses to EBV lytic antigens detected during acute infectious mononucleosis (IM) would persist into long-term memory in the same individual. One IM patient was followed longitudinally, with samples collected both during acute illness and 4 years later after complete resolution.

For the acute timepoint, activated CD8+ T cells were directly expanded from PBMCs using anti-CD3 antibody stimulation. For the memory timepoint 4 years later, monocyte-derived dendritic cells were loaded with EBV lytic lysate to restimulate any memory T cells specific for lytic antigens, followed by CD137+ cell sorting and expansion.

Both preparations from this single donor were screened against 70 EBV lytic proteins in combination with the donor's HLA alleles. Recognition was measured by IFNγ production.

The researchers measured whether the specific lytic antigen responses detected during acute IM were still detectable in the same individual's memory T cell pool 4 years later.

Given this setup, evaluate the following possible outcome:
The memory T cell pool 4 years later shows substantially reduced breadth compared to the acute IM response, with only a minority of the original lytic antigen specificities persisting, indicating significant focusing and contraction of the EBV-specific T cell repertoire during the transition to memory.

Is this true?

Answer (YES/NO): NO